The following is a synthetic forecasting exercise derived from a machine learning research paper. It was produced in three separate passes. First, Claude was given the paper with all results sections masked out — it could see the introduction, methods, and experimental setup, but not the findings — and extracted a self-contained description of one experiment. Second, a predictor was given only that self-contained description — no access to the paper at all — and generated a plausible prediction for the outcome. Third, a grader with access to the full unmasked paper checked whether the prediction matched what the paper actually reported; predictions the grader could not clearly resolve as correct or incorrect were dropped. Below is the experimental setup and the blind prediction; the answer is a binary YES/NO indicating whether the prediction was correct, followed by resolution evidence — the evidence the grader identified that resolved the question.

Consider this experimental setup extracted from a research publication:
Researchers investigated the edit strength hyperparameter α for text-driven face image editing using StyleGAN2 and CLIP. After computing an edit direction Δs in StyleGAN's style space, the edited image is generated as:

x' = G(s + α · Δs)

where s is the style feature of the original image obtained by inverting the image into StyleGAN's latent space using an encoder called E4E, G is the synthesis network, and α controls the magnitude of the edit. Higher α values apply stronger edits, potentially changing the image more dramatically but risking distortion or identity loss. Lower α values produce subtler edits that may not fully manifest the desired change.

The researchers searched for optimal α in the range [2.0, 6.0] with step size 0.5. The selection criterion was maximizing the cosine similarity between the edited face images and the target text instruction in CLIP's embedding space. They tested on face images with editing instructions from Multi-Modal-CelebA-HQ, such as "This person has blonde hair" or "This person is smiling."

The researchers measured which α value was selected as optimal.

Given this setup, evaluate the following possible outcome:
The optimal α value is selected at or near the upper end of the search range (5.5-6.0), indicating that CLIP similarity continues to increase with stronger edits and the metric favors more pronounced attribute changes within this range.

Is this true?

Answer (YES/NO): YES